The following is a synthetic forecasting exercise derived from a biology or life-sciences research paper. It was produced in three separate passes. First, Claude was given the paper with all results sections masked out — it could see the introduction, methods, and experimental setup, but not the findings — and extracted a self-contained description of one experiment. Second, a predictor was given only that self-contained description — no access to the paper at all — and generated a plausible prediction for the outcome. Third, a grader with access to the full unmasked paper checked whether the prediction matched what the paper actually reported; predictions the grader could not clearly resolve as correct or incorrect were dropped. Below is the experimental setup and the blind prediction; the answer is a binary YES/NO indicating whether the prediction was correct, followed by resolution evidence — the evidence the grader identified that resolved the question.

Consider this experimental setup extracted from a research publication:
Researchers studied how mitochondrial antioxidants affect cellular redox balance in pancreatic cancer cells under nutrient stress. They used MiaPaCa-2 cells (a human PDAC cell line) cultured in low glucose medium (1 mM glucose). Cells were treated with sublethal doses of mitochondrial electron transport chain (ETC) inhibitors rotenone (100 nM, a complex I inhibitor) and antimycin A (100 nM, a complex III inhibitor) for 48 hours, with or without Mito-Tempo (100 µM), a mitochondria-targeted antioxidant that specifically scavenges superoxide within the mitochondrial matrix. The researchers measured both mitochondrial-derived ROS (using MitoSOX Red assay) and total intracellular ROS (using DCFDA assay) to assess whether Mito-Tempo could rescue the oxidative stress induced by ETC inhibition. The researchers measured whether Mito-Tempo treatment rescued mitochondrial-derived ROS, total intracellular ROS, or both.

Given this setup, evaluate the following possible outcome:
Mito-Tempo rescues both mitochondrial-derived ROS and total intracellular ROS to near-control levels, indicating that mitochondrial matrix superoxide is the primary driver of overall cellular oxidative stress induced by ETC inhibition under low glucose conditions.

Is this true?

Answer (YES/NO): NO